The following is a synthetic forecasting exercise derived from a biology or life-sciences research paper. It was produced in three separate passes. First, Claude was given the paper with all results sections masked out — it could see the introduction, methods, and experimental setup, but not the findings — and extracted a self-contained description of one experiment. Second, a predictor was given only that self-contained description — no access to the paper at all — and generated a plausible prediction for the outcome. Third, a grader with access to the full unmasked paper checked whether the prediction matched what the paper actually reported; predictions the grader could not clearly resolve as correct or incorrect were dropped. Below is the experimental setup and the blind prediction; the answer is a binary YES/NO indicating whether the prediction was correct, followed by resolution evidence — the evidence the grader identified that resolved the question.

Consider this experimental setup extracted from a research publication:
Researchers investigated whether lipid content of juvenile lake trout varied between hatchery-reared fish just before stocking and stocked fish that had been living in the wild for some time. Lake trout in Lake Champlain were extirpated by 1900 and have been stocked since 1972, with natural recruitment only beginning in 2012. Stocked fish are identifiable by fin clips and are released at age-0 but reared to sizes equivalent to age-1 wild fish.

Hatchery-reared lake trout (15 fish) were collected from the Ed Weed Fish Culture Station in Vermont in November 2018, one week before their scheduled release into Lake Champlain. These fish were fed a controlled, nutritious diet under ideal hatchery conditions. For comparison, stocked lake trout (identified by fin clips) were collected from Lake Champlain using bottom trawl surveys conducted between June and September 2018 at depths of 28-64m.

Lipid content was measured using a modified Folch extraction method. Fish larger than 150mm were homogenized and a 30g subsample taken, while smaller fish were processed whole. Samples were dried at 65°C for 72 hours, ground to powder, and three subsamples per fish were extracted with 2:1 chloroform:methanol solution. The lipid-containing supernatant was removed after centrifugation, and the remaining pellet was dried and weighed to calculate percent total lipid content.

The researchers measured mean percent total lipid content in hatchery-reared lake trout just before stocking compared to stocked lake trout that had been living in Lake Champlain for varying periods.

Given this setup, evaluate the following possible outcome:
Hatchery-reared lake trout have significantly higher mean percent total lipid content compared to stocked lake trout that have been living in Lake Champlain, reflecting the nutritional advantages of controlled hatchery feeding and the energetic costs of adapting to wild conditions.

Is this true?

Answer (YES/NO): YES